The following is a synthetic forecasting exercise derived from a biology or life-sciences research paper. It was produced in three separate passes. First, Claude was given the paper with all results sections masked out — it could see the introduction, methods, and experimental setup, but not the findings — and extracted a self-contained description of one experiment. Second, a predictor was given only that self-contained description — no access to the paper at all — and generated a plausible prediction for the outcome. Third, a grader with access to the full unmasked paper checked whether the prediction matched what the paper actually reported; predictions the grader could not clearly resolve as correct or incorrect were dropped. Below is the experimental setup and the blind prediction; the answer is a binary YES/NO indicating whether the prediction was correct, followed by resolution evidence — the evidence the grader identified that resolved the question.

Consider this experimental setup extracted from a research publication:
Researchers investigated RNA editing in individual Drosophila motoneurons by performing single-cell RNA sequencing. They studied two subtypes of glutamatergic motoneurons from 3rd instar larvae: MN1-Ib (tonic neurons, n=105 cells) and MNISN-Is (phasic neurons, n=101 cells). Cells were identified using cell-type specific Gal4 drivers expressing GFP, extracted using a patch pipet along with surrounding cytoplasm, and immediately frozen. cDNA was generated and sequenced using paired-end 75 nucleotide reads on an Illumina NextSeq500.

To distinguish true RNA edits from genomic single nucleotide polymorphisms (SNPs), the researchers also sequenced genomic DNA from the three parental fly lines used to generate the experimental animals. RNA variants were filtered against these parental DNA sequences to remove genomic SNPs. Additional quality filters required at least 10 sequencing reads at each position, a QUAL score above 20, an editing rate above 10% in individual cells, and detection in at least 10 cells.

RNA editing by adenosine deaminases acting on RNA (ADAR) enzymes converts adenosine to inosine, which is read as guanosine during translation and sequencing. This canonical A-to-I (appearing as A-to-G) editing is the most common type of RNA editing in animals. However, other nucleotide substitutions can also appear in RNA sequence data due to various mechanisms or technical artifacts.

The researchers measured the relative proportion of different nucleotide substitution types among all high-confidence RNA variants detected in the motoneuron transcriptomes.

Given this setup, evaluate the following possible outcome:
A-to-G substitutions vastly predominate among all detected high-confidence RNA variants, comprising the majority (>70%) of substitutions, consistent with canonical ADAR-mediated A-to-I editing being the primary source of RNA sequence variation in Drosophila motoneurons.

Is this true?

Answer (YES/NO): NO